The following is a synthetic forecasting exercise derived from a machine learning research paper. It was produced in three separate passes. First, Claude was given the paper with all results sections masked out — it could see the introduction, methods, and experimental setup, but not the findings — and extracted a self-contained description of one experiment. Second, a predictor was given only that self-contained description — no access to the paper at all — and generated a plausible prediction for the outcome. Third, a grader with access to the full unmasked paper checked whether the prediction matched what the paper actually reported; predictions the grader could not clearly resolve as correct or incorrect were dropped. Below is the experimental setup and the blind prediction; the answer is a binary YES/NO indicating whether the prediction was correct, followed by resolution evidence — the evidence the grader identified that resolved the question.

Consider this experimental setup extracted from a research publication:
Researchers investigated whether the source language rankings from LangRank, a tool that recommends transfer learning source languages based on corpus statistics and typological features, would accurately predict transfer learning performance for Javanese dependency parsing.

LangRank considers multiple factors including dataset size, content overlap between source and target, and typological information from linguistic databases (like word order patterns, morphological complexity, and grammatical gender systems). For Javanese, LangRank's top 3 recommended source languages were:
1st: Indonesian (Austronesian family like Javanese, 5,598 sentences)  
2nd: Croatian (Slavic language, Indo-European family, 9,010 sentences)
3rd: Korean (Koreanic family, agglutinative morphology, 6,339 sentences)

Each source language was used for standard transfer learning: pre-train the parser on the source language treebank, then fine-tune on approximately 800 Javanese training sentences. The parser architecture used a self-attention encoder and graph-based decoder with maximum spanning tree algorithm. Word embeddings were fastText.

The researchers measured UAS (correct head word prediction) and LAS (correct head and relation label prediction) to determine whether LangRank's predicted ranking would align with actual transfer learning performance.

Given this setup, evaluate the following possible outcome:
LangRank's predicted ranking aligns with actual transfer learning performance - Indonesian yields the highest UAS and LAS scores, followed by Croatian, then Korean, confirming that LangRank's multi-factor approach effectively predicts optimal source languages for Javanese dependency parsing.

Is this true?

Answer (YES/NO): NO